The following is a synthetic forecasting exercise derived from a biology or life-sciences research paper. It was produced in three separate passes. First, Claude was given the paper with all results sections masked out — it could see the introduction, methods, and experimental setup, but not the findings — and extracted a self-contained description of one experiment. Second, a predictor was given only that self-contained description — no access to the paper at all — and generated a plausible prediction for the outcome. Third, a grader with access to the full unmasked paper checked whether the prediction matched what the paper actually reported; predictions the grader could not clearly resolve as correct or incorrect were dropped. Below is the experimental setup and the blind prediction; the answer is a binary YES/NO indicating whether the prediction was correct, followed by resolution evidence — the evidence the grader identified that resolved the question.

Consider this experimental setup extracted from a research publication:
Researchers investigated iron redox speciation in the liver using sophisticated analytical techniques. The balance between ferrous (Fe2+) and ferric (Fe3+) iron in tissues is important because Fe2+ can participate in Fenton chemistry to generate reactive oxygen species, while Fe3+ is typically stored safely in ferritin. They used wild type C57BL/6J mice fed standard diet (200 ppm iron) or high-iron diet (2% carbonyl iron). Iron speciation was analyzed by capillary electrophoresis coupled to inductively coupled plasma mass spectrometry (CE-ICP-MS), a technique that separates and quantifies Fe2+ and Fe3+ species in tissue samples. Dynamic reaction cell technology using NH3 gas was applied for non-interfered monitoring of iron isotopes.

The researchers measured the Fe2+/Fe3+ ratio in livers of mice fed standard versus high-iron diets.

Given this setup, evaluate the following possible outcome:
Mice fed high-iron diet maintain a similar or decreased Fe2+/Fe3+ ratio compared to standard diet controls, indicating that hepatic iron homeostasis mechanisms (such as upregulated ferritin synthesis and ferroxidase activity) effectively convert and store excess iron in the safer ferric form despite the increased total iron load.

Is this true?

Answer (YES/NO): YES